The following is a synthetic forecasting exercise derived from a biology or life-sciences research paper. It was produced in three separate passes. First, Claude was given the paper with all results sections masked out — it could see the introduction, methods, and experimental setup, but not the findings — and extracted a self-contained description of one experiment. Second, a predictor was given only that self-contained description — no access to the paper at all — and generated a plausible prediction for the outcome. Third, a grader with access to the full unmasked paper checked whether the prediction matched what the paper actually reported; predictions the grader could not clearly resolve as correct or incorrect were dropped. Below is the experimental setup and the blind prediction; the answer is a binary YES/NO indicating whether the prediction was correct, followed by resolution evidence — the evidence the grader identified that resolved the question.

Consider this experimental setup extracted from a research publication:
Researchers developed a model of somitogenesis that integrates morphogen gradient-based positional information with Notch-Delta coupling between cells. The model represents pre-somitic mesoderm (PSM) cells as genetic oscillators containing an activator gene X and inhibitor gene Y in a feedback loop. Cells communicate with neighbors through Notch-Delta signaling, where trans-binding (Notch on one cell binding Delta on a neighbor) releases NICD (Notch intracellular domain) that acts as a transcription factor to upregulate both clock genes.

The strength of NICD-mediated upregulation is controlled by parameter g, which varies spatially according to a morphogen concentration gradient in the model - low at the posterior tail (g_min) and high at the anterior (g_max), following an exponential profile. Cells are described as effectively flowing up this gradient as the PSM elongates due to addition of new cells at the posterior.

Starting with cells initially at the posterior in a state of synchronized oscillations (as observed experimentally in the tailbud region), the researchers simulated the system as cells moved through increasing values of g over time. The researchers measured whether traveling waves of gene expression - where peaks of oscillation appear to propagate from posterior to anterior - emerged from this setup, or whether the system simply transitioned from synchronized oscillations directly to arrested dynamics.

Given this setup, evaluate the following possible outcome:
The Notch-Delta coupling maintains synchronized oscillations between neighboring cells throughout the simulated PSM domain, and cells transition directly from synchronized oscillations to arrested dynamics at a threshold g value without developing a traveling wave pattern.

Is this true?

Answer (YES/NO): NO